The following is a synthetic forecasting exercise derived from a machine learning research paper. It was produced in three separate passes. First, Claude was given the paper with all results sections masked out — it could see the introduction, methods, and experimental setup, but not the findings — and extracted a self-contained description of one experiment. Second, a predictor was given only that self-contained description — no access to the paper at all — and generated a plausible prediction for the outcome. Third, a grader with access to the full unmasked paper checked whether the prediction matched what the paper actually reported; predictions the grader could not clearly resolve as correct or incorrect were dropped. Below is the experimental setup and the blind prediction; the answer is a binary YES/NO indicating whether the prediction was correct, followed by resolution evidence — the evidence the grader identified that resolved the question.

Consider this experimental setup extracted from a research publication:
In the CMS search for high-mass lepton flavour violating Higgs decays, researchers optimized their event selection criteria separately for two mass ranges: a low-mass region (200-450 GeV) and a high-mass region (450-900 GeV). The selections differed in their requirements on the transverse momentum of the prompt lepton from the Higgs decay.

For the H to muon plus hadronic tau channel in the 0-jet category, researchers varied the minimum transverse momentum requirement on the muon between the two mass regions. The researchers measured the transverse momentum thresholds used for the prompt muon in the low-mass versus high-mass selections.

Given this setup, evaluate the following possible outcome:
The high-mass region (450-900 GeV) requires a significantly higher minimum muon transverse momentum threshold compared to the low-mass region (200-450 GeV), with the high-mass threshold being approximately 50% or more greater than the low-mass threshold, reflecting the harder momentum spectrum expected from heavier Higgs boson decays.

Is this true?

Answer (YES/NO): YES